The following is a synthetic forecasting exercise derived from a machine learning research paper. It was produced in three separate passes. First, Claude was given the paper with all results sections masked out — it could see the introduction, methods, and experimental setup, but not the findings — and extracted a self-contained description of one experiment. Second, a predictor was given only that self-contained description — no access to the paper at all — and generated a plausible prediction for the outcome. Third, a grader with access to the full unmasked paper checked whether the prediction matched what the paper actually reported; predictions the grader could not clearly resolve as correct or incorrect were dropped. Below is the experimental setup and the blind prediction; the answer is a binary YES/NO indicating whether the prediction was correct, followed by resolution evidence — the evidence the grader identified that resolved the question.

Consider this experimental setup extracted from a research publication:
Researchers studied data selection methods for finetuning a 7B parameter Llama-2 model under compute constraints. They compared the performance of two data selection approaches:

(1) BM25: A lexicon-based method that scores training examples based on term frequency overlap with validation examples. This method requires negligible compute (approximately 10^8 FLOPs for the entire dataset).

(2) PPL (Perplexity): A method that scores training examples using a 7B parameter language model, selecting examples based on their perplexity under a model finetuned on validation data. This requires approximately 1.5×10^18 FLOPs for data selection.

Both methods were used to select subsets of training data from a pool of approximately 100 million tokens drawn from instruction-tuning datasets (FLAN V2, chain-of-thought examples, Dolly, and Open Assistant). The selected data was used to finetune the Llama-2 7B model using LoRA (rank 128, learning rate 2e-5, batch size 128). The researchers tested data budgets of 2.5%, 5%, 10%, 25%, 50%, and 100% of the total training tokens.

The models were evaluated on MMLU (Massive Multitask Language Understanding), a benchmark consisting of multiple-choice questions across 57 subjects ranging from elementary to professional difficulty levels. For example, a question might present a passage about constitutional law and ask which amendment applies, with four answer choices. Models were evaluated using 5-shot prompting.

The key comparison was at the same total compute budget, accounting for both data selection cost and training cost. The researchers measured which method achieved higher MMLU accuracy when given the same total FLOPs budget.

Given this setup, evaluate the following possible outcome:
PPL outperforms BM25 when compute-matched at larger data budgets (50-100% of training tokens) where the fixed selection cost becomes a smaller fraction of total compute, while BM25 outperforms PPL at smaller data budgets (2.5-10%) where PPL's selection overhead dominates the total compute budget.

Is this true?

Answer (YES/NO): NO